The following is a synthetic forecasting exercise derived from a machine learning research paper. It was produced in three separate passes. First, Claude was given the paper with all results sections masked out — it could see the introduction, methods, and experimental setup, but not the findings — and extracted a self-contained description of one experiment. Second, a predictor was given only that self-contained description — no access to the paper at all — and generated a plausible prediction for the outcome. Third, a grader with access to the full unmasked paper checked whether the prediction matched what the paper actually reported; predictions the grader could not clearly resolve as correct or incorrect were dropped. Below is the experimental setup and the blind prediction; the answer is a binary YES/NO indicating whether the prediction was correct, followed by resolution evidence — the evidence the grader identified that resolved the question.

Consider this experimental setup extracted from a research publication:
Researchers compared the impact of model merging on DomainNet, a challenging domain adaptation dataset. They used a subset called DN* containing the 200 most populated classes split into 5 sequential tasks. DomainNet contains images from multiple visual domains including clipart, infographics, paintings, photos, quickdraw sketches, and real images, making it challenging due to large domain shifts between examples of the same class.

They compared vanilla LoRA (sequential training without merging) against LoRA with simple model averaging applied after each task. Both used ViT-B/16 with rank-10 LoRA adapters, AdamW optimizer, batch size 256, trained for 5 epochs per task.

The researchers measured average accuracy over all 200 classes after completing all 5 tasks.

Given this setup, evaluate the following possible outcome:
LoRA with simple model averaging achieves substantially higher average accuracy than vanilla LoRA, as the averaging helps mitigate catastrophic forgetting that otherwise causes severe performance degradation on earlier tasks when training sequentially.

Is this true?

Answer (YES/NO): YES